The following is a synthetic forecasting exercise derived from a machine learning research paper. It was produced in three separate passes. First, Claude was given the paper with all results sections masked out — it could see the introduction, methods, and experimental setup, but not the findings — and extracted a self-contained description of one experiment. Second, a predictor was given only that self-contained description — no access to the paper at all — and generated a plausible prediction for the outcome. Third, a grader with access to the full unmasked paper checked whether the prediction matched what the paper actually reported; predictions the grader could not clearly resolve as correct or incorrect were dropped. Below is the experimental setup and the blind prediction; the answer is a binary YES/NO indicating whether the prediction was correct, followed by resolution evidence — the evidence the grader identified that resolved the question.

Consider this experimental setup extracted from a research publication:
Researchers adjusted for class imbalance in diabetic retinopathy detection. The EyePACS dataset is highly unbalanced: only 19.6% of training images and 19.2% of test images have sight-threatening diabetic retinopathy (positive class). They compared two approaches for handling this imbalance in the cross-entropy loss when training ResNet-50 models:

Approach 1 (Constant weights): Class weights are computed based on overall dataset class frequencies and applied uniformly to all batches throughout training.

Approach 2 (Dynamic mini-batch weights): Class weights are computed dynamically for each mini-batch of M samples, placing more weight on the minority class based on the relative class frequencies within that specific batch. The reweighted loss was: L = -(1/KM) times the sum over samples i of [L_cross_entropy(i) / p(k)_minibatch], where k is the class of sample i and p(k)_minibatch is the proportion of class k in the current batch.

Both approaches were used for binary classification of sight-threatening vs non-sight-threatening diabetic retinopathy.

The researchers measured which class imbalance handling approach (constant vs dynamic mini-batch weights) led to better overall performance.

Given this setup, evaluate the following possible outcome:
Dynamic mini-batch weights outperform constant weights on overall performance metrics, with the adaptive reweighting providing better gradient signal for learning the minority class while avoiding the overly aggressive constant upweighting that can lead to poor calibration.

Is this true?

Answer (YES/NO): NO